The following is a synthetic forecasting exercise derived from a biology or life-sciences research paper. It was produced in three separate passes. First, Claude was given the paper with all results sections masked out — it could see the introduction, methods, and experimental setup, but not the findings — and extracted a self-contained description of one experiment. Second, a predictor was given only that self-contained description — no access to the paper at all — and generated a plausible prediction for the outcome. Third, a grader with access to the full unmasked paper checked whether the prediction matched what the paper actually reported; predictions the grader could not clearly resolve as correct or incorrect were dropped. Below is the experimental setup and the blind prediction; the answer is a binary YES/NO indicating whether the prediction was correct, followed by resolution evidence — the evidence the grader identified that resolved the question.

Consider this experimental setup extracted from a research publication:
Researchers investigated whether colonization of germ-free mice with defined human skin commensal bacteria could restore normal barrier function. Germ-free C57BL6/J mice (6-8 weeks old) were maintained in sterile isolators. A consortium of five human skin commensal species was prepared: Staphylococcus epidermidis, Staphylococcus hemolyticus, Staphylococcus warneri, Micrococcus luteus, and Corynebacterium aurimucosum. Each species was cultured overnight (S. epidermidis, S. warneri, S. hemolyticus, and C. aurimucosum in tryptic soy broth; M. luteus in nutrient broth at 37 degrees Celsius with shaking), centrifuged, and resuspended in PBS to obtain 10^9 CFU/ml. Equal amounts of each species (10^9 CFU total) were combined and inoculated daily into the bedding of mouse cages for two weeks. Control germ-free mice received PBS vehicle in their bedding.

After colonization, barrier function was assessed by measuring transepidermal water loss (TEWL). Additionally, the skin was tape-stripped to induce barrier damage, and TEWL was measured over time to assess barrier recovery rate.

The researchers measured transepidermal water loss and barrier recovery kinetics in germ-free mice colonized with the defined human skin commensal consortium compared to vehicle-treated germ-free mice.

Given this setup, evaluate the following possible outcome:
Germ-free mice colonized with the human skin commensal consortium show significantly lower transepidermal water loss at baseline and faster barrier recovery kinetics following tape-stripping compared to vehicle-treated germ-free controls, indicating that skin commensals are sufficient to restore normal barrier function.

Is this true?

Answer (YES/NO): NO